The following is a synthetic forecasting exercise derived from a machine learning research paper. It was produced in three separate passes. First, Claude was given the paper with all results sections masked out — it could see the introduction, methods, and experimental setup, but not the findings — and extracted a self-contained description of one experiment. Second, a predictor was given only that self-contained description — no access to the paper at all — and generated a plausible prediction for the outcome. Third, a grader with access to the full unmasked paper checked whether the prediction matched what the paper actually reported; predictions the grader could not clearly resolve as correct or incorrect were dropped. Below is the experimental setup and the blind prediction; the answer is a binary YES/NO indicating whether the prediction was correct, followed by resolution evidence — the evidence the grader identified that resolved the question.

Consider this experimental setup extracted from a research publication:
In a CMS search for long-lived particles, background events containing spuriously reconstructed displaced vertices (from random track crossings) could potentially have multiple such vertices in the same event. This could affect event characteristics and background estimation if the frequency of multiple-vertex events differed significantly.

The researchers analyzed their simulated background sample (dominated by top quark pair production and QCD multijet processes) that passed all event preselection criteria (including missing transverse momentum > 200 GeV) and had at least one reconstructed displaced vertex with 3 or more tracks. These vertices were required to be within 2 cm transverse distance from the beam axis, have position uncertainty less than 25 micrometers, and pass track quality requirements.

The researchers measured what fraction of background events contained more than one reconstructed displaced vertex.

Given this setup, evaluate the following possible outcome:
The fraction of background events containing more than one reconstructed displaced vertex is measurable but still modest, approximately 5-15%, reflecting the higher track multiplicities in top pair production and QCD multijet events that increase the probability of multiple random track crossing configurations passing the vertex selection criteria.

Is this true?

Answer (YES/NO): NO